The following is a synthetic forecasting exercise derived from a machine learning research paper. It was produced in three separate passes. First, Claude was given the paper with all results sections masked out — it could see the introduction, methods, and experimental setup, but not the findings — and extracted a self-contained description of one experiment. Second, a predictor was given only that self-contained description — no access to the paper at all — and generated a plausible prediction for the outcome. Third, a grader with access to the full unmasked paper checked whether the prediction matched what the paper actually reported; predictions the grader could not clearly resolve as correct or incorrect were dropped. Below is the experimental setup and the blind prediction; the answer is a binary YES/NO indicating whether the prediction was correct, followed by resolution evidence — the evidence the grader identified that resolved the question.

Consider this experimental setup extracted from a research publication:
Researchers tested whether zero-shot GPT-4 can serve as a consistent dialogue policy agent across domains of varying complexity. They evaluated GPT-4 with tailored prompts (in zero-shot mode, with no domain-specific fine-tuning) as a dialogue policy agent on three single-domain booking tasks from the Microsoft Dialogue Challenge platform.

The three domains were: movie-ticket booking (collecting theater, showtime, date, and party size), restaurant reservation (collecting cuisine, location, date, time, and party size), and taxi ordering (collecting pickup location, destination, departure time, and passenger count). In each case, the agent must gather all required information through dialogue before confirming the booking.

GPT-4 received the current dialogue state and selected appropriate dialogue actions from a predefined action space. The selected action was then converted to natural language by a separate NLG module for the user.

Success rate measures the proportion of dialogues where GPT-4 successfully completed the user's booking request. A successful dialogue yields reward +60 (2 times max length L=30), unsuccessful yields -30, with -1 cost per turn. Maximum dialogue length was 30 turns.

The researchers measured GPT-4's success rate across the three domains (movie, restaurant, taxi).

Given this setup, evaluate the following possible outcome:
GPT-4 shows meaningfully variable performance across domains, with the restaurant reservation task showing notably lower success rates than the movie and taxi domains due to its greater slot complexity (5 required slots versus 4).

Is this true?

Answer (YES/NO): NO